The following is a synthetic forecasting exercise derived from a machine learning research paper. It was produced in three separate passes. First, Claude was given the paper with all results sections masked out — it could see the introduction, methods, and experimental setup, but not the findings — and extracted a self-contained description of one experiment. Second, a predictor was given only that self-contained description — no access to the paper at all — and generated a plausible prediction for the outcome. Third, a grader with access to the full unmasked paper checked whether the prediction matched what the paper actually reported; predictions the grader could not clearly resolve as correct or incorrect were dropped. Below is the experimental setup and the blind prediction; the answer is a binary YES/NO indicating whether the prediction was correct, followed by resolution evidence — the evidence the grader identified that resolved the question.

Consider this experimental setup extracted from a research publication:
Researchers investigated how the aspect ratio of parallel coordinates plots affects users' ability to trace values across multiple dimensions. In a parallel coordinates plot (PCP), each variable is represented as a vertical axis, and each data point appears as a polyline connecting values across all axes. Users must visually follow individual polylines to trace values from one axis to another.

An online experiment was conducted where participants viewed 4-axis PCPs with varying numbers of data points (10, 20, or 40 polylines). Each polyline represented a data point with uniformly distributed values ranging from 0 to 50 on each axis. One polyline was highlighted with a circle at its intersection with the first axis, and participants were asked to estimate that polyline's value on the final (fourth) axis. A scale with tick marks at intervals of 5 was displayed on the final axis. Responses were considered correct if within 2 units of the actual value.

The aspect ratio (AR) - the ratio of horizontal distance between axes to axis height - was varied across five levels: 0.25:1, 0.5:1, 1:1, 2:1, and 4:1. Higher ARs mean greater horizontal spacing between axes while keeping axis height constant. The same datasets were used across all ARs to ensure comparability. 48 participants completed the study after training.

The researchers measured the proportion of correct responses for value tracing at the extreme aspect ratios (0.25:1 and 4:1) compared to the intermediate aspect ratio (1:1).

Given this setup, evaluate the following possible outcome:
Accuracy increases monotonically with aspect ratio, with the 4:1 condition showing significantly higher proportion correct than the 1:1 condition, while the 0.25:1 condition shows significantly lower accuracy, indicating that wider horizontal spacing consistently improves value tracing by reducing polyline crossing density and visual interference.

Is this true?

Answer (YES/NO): NO